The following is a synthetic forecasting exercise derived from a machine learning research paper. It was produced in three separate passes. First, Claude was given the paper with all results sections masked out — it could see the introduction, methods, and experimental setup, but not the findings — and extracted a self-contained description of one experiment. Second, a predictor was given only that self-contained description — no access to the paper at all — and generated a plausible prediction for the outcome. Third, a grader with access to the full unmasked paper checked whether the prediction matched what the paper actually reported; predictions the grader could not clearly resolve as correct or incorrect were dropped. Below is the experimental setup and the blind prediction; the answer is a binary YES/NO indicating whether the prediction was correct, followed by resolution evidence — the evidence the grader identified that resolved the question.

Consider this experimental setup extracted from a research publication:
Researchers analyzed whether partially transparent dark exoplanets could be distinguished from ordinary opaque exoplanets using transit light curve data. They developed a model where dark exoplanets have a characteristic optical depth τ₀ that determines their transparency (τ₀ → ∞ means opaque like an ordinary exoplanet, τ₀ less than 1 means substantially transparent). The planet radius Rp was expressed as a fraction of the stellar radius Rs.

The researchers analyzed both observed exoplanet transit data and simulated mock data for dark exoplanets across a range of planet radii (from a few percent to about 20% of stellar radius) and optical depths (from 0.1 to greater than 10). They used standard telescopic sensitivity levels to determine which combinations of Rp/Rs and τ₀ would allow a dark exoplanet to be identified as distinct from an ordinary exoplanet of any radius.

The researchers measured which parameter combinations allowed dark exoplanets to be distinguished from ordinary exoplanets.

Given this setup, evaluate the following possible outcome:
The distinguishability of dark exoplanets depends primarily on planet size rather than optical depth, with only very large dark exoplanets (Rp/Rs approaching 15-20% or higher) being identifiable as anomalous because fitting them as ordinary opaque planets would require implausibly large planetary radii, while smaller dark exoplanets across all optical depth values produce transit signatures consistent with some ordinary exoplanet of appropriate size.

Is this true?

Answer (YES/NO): NO